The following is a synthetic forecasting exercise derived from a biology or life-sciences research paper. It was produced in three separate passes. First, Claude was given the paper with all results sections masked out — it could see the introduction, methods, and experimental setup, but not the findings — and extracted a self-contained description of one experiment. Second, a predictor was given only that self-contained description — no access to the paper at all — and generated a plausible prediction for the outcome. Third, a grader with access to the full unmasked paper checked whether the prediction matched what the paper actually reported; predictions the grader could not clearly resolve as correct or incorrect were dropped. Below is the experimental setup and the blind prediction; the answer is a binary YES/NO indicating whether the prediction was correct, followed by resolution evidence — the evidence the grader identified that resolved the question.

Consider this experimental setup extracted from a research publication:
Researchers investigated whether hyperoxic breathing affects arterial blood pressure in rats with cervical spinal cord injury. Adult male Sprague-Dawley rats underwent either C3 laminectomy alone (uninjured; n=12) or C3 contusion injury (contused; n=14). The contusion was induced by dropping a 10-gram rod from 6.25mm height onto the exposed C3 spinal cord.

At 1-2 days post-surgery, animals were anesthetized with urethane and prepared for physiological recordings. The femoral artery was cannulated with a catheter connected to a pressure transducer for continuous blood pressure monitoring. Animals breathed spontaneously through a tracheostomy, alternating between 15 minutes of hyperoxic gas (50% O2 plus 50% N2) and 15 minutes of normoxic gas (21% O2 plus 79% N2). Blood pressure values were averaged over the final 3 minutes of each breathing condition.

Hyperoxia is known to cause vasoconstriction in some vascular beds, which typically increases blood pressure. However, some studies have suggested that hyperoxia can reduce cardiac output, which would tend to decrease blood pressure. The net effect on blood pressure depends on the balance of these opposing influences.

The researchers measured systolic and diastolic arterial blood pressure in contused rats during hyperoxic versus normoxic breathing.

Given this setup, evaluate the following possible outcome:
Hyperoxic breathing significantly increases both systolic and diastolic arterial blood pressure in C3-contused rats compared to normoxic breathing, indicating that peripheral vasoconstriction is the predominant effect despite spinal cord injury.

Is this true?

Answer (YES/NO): YES